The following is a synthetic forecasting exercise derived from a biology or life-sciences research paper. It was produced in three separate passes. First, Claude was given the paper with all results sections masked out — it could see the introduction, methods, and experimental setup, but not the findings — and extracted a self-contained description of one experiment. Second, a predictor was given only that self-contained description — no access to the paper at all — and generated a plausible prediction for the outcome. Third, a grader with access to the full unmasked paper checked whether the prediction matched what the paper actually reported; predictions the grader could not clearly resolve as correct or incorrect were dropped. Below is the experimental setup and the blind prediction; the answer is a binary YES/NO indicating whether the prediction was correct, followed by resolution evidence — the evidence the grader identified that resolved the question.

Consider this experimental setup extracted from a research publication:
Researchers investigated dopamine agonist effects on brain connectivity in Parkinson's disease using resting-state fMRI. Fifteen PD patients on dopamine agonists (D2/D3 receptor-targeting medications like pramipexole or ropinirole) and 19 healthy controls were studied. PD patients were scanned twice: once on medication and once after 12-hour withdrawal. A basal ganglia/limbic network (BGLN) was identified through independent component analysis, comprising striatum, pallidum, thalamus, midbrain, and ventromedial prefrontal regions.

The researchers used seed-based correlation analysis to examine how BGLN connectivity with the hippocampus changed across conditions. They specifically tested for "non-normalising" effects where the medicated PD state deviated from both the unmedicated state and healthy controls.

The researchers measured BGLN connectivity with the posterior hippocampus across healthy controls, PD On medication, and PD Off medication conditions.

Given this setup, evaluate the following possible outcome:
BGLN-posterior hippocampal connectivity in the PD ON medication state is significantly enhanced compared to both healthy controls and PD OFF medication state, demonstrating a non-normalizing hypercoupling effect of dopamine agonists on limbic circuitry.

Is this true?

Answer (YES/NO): YES